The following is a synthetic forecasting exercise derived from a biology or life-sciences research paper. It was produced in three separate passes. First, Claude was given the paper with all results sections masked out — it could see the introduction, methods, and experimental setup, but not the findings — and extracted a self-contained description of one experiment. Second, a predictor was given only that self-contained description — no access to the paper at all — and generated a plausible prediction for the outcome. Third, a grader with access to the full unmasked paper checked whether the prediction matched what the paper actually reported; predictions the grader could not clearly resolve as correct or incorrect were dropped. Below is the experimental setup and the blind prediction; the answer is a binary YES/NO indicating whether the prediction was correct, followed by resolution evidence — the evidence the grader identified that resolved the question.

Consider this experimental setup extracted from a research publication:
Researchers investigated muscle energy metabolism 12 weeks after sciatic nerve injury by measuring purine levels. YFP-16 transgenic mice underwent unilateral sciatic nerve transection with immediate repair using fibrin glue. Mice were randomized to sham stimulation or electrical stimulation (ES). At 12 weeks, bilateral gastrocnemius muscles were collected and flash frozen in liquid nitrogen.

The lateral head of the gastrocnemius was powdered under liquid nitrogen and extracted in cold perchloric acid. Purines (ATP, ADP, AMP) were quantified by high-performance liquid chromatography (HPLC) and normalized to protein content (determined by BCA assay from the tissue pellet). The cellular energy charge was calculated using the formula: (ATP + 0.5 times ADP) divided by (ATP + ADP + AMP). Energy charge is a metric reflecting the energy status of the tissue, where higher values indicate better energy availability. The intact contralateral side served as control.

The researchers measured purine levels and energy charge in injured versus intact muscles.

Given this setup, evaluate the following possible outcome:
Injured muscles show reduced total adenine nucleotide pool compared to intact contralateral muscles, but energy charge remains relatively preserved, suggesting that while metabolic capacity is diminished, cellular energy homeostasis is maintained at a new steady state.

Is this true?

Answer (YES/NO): NO